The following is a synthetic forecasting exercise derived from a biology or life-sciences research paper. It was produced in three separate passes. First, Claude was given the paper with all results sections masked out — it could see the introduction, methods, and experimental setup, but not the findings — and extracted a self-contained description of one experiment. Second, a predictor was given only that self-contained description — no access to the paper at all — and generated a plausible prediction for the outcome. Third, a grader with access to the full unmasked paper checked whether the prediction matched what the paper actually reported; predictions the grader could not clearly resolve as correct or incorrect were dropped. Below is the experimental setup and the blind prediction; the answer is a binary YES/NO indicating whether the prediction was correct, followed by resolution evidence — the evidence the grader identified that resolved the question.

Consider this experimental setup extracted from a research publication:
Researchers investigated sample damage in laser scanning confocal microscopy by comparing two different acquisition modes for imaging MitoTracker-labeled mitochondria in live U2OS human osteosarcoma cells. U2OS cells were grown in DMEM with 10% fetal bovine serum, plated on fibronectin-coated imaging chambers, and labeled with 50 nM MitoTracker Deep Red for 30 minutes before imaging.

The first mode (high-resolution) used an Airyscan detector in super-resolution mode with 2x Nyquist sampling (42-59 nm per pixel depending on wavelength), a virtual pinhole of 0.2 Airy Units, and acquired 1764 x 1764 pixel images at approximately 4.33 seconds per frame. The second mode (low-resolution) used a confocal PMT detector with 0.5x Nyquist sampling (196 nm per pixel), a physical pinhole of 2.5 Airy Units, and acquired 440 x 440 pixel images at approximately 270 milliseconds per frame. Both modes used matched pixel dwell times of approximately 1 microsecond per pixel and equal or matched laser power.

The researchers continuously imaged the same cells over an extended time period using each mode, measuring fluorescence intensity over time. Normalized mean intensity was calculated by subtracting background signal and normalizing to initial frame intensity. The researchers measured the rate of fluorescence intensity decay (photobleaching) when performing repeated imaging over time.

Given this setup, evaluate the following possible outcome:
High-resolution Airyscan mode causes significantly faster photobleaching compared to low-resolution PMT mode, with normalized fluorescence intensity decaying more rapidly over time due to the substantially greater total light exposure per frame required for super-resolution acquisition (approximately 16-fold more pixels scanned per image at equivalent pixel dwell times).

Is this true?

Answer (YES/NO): YES